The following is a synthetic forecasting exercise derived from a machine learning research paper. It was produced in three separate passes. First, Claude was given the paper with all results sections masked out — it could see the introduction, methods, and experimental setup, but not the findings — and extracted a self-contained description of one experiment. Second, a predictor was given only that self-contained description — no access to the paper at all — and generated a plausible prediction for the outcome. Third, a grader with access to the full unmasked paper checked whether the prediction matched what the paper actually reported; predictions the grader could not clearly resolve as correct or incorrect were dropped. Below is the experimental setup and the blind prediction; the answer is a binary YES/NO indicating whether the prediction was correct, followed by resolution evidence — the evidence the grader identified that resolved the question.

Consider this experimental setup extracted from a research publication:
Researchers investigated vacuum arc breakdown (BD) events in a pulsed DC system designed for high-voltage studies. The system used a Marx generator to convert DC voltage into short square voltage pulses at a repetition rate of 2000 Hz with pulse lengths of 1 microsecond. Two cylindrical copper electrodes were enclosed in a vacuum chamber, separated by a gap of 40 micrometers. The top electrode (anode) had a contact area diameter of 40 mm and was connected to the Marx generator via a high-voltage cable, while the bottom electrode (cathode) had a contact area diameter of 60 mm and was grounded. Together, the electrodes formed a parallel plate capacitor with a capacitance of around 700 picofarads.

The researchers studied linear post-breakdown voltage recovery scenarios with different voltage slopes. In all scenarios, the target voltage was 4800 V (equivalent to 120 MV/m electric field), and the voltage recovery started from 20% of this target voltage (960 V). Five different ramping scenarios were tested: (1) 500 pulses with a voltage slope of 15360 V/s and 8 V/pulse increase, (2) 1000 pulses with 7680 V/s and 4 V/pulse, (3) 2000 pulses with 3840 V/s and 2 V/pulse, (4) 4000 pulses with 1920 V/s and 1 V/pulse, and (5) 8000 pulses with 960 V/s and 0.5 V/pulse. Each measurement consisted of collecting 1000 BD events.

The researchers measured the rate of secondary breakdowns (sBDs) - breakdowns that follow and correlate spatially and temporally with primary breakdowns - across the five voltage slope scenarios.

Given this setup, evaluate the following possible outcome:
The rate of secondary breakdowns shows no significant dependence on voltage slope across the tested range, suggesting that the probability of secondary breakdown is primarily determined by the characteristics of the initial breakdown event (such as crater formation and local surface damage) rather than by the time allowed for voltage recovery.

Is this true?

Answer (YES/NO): NO